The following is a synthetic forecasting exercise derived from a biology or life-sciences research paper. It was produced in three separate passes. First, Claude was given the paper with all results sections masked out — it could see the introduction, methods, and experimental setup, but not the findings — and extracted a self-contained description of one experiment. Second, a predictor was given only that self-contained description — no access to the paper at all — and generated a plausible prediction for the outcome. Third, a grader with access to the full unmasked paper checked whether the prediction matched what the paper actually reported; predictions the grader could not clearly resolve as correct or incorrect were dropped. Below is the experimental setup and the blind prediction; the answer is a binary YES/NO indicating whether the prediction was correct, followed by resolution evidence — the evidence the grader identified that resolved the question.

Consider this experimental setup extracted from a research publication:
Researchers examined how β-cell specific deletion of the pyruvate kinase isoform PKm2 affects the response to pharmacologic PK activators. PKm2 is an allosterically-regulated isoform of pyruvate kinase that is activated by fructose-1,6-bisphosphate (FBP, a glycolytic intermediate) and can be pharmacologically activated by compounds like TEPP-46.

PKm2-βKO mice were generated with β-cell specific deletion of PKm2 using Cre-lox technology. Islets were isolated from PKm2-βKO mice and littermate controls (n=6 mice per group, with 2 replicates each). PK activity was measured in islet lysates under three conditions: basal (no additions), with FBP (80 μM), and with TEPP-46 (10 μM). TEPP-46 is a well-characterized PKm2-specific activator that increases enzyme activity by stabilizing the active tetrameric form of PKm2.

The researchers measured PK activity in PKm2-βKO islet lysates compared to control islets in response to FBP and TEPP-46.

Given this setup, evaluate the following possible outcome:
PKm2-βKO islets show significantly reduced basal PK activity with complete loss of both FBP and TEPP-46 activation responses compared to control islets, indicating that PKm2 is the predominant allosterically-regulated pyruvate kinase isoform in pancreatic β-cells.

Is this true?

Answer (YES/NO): YES